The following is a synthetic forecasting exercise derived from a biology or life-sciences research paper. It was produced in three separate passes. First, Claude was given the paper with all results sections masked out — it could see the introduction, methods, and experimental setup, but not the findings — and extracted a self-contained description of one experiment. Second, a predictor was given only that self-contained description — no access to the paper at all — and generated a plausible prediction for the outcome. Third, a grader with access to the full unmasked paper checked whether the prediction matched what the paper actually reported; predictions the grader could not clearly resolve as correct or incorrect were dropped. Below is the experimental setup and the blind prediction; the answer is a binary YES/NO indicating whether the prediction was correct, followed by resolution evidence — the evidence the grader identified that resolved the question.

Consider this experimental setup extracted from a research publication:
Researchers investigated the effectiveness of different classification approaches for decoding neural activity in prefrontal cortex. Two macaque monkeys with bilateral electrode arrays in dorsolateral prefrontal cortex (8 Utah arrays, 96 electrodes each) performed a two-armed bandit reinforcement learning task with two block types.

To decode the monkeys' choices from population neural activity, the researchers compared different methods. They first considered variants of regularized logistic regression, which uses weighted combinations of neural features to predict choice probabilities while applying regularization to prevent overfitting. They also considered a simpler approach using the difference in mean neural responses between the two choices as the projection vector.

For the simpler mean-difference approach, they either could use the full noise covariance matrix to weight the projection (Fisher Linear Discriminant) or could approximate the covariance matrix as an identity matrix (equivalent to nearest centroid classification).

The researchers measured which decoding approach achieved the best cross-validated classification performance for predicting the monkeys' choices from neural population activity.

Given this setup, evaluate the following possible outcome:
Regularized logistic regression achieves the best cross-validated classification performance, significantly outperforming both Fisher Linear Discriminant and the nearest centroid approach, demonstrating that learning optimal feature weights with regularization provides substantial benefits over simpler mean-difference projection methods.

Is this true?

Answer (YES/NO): NO